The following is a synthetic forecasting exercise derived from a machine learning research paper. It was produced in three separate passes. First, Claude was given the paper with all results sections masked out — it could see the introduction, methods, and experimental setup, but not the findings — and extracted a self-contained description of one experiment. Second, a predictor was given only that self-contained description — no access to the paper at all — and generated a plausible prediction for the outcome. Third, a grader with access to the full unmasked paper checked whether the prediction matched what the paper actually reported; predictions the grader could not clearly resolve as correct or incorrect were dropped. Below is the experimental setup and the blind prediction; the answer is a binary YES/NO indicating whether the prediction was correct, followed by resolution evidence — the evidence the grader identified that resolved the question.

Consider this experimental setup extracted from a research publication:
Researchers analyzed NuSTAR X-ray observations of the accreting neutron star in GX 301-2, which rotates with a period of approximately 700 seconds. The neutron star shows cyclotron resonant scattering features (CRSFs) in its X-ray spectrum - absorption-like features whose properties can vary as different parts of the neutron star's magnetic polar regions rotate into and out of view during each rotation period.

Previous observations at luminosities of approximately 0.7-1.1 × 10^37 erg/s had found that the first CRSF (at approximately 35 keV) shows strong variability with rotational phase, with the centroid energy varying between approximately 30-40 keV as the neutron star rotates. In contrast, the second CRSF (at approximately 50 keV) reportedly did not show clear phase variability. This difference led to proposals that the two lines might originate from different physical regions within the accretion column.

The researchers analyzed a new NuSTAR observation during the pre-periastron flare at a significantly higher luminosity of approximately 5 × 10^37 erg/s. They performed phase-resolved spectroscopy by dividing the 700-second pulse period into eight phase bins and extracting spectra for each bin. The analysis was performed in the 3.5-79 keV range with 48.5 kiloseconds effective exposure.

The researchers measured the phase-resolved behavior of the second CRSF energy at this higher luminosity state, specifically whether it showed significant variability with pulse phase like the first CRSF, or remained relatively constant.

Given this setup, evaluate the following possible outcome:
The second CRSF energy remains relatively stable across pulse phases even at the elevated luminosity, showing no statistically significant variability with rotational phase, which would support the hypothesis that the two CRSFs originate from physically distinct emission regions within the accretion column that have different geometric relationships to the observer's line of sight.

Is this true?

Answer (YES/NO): NO